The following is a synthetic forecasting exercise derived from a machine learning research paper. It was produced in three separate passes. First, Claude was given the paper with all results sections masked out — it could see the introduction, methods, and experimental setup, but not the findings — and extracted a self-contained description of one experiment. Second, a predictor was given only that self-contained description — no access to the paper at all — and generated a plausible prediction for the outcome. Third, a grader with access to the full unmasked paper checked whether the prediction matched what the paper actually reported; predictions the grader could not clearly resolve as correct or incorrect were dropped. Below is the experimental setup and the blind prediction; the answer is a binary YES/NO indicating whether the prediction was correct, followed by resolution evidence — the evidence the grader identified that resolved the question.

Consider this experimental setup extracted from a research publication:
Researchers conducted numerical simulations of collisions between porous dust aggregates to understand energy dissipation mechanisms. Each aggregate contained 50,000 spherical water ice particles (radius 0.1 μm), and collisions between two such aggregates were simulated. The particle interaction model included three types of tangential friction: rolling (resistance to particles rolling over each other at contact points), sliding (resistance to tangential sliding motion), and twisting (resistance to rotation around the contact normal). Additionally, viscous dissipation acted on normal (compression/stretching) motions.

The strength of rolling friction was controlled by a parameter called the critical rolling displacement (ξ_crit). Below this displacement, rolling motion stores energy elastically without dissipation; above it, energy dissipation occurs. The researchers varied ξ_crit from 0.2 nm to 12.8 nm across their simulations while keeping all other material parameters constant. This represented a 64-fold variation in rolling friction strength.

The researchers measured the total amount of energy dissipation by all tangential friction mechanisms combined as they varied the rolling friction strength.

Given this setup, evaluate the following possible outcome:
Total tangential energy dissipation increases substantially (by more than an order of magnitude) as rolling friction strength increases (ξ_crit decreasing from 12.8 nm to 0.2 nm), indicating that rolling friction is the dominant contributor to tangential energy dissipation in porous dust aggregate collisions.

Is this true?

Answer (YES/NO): NO